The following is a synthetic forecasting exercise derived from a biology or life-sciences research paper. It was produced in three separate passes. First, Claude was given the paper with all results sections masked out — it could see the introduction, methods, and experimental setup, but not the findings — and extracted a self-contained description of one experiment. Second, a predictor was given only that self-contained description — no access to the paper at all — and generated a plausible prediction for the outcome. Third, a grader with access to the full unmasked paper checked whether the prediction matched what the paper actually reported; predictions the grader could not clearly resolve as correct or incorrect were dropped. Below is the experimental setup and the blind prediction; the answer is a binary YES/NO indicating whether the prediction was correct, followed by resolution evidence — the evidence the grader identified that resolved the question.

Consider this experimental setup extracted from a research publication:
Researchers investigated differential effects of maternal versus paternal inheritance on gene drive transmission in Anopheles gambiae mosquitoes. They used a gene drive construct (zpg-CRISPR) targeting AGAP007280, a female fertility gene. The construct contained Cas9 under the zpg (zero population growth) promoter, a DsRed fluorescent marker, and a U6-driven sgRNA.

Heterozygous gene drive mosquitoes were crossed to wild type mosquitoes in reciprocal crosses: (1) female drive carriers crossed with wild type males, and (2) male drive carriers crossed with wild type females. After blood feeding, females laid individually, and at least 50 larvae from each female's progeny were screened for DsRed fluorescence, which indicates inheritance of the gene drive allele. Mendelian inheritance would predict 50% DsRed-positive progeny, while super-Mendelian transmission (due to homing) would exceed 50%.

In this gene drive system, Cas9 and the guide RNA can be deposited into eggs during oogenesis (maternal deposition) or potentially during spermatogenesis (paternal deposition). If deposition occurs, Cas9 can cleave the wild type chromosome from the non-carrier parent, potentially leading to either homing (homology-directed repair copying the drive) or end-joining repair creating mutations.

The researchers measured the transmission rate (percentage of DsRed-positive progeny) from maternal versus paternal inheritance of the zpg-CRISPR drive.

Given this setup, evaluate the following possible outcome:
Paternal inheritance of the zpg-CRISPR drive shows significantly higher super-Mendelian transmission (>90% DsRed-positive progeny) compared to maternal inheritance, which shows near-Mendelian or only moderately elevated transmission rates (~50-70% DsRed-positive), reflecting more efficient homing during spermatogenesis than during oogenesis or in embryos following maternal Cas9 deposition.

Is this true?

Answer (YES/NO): NO